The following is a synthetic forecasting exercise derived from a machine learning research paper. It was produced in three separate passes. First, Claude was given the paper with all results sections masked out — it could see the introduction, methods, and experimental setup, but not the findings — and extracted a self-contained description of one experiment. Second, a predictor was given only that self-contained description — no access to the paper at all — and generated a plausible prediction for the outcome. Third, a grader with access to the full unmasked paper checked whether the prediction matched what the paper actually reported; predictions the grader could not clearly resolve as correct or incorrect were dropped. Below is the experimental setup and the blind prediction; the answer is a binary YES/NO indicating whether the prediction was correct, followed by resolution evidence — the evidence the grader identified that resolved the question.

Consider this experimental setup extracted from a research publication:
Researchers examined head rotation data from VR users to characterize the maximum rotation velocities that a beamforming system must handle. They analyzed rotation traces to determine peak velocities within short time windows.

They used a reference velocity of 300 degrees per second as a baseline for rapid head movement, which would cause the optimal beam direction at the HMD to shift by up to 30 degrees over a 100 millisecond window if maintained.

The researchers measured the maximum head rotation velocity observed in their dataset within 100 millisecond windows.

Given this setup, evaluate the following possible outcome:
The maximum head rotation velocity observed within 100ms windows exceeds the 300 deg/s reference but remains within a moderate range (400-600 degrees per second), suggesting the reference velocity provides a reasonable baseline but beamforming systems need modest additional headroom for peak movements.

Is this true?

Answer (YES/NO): NO